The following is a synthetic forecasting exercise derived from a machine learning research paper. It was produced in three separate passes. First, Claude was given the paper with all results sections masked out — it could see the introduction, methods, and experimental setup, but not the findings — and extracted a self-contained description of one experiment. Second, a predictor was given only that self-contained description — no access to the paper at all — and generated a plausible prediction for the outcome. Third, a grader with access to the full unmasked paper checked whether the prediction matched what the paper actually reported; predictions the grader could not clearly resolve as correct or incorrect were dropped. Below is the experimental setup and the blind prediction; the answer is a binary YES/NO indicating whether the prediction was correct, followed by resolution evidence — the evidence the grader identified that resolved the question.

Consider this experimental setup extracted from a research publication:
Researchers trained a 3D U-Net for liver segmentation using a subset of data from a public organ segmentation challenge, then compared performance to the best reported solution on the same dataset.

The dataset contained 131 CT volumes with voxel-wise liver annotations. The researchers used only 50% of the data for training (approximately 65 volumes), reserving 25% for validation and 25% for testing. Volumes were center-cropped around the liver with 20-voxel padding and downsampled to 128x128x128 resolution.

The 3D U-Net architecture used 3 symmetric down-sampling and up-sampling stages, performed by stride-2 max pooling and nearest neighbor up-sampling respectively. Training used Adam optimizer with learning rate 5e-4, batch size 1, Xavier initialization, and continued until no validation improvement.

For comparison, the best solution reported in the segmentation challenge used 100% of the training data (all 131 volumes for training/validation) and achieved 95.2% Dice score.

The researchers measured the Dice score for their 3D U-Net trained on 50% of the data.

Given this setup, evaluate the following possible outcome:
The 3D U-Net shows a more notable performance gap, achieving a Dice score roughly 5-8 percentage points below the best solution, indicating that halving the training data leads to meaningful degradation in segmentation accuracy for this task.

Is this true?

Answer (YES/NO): NO